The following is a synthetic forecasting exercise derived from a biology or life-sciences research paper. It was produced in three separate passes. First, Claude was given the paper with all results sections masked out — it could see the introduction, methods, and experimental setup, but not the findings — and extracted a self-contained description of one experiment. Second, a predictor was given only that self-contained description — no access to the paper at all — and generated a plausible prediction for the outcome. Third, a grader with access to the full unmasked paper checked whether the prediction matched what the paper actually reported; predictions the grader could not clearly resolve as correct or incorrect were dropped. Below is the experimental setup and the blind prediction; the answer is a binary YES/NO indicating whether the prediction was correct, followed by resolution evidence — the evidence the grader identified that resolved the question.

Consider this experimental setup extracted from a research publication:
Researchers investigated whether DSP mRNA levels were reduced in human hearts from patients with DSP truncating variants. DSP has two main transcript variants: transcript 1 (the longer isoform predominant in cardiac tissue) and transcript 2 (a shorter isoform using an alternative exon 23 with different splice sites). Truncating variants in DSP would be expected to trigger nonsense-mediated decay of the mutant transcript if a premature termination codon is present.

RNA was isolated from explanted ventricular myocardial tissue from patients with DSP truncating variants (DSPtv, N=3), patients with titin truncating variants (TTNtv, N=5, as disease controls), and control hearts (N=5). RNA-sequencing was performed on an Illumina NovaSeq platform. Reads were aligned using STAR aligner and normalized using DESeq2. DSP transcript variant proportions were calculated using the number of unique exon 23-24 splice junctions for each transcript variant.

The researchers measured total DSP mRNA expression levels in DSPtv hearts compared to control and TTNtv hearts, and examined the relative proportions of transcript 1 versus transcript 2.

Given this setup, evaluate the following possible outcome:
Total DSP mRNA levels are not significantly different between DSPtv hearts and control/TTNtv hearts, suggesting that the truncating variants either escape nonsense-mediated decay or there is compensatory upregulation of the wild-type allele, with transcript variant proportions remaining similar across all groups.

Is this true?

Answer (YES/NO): NO